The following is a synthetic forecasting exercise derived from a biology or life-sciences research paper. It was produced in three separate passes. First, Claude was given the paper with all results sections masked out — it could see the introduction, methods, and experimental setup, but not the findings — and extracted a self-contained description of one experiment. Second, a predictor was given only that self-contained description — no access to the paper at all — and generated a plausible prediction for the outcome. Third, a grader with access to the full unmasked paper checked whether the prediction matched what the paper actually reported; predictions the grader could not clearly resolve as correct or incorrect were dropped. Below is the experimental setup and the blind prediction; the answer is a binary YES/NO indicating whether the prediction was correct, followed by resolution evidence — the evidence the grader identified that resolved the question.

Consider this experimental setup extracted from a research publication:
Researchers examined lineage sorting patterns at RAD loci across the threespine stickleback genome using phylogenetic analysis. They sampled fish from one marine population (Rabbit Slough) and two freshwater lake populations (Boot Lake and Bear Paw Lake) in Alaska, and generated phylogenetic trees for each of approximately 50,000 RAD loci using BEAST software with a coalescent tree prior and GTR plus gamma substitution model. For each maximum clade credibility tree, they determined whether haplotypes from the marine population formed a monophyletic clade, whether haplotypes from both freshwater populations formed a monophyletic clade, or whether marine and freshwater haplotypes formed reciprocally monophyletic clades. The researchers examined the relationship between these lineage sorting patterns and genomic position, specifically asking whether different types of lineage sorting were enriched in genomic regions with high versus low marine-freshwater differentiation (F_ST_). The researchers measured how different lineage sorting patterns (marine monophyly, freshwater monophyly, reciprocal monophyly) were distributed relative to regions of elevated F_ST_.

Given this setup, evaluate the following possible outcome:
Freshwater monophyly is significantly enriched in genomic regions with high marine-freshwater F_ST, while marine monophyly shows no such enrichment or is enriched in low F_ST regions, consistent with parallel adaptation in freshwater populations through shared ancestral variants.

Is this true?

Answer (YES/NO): NO